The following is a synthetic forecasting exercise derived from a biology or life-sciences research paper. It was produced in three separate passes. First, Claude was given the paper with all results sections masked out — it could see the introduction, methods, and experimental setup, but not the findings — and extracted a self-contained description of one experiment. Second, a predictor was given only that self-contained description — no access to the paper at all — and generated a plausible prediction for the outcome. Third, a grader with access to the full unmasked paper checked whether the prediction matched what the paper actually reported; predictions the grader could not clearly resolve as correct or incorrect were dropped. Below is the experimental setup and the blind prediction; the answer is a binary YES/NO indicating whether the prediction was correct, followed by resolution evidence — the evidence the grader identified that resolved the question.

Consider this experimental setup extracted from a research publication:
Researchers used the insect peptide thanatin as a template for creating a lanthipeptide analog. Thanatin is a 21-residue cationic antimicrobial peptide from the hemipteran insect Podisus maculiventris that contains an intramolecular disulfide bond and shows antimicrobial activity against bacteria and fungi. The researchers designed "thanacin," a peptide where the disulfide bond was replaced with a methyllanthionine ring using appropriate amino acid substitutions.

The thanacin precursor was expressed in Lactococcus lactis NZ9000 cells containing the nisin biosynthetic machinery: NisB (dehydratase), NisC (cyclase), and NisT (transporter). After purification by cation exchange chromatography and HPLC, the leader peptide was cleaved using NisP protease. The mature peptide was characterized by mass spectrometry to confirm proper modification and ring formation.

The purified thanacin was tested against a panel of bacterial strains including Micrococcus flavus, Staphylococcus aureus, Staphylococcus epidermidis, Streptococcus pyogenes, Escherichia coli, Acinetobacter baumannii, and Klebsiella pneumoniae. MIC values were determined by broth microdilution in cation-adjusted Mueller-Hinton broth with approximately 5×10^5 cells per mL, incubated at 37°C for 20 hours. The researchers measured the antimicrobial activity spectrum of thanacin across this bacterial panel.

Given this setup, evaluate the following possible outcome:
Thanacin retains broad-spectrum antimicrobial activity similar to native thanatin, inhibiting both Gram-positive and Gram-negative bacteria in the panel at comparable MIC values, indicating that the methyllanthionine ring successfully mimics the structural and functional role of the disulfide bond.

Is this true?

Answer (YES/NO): NO